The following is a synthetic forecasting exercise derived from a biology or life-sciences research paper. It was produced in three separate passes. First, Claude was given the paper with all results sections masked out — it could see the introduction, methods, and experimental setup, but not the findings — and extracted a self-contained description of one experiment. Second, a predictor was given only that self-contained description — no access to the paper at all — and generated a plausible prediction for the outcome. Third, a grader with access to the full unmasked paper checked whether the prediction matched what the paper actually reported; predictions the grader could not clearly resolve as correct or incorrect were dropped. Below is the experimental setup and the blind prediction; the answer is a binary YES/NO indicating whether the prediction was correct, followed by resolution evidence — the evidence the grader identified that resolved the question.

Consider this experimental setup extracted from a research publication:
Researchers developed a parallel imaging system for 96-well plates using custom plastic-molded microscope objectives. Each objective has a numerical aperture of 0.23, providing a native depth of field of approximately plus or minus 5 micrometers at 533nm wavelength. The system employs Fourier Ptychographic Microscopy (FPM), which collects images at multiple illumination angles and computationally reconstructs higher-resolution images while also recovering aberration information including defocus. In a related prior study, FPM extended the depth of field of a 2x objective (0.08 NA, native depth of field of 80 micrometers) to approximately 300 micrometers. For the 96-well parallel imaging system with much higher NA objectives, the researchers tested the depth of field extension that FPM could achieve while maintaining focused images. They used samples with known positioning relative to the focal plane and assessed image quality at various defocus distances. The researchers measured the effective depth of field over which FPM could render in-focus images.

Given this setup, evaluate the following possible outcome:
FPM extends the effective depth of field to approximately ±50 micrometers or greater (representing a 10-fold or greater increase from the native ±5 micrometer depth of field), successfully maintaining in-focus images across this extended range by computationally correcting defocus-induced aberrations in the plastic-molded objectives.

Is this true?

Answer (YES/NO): NO